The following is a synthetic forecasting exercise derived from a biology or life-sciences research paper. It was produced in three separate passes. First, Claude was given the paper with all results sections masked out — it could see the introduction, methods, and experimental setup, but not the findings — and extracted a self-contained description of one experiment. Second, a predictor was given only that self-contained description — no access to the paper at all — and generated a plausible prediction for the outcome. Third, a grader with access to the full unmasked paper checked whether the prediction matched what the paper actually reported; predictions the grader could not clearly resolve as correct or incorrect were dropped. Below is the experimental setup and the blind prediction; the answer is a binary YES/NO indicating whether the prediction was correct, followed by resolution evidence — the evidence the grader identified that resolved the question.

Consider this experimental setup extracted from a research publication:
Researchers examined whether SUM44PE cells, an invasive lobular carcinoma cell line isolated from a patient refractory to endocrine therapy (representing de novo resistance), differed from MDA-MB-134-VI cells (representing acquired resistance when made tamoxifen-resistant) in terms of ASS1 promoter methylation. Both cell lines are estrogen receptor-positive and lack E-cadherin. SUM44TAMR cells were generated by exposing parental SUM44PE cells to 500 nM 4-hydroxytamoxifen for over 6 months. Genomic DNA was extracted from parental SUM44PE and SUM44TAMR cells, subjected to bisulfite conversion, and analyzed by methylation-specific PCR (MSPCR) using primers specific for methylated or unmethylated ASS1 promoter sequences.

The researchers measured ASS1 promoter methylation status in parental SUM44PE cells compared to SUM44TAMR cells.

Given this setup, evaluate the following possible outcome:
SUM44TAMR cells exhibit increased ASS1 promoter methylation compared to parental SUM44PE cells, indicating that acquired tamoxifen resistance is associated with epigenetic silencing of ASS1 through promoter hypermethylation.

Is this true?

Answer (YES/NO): YES